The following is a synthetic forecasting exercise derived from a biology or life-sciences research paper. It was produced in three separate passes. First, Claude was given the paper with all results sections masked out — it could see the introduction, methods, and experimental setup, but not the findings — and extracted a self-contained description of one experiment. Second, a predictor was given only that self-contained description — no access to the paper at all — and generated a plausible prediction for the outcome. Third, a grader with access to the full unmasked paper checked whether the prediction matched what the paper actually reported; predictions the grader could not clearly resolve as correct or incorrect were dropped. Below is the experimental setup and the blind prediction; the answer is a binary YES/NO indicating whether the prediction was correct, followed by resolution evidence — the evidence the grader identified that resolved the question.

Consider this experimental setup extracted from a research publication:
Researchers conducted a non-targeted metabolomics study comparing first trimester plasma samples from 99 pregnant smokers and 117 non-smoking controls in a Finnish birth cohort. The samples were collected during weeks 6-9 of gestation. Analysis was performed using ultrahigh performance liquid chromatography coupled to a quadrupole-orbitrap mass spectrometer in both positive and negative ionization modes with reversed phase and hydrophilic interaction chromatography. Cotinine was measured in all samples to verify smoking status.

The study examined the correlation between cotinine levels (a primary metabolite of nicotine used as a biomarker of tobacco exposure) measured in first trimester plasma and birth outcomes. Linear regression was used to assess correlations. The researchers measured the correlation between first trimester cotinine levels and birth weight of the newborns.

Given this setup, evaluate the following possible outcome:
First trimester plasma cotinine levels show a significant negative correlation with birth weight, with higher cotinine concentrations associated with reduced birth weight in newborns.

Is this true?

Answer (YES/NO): YES